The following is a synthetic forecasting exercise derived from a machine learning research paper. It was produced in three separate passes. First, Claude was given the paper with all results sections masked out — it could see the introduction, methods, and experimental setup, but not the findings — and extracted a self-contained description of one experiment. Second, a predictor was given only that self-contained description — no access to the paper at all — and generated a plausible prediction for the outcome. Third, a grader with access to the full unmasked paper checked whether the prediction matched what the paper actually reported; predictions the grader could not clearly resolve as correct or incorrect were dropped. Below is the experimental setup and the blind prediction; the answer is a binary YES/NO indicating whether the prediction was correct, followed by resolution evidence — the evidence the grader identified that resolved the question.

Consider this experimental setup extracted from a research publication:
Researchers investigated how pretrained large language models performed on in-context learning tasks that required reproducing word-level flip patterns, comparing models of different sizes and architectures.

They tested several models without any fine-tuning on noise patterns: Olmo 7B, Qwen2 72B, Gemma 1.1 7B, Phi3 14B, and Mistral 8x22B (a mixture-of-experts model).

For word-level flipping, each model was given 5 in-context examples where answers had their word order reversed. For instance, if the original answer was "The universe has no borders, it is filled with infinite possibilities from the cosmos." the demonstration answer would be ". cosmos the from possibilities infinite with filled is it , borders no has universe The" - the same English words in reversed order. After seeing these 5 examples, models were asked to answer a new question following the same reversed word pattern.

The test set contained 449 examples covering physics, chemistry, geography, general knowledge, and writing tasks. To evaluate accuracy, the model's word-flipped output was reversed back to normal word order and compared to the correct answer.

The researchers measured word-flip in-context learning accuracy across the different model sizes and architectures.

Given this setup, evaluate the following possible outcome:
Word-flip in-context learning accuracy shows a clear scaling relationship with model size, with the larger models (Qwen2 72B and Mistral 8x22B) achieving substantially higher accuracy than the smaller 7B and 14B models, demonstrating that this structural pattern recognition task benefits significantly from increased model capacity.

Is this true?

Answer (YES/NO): NO